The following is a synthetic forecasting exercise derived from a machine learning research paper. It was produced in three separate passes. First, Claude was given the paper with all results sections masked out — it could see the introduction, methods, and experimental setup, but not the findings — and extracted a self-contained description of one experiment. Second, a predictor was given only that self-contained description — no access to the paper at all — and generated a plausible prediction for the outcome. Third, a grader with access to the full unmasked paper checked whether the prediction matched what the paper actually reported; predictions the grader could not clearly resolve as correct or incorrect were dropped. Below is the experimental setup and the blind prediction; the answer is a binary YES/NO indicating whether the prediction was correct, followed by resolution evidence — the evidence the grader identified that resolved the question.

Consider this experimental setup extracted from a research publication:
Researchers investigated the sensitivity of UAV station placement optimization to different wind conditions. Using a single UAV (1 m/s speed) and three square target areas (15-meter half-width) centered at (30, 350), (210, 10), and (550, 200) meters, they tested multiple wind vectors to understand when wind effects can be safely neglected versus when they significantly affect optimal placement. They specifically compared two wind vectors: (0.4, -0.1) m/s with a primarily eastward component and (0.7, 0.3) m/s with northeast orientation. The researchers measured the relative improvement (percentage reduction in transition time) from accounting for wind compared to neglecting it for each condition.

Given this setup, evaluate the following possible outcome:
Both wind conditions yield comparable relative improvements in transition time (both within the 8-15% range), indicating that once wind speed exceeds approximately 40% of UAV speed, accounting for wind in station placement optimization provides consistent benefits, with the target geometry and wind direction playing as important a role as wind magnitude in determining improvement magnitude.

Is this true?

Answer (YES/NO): NO